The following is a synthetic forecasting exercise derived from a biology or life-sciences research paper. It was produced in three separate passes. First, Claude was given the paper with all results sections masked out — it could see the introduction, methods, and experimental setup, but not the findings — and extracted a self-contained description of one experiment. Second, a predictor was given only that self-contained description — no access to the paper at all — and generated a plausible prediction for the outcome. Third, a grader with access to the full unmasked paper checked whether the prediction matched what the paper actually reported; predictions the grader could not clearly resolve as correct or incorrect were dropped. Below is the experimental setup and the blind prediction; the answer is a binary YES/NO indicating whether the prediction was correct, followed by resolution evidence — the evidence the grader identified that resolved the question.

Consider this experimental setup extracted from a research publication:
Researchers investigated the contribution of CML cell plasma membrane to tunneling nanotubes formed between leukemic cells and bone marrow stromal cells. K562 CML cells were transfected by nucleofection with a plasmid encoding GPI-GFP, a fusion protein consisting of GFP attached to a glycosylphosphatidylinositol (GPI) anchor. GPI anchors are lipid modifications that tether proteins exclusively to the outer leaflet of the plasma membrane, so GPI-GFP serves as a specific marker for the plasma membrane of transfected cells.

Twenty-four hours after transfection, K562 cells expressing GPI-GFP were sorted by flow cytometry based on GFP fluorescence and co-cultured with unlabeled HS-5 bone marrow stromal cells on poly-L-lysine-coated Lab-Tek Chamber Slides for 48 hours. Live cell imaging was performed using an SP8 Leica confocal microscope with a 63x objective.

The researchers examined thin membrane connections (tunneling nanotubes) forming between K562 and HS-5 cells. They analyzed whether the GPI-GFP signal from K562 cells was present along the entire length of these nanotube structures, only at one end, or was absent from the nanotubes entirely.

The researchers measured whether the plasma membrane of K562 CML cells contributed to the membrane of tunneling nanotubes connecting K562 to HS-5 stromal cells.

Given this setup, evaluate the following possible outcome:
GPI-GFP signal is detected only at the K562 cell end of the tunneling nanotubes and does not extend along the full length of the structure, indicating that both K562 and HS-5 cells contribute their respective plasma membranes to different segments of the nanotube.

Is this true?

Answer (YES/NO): NO